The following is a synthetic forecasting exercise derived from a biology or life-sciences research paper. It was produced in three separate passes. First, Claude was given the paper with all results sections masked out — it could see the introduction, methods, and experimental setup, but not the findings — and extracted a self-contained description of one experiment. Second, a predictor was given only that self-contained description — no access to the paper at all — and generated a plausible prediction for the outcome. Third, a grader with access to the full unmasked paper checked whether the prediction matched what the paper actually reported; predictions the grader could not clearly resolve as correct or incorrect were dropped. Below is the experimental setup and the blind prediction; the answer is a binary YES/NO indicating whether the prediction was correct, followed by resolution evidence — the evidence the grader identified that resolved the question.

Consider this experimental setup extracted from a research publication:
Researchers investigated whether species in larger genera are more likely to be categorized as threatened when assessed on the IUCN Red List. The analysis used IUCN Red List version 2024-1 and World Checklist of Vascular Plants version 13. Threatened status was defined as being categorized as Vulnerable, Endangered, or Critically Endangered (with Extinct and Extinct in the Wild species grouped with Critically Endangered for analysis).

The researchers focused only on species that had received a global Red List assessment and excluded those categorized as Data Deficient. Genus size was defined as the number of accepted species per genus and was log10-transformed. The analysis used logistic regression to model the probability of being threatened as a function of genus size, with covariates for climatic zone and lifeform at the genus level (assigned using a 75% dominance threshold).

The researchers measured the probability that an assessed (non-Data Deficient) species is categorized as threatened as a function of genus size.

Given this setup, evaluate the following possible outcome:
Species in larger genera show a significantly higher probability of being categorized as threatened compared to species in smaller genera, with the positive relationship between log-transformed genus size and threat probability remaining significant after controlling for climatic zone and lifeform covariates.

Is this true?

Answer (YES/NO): YES